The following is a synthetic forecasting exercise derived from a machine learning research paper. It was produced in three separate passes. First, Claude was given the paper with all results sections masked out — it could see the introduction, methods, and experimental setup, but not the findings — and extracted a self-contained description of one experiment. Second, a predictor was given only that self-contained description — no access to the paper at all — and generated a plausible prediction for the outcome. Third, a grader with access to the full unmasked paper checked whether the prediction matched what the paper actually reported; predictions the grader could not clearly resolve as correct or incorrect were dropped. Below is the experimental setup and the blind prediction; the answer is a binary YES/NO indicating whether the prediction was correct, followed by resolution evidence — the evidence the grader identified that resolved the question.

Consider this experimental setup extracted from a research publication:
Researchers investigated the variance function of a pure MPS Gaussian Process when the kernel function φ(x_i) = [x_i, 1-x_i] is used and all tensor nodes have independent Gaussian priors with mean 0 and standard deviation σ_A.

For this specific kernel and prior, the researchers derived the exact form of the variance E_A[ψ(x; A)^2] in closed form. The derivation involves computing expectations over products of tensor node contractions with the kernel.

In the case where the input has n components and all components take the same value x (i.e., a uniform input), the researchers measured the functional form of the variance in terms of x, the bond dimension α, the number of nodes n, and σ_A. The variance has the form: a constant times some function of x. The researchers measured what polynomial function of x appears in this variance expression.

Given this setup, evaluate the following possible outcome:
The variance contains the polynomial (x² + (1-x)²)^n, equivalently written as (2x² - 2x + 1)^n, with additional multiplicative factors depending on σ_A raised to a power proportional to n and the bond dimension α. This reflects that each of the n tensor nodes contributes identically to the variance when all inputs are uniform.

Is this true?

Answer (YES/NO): YES